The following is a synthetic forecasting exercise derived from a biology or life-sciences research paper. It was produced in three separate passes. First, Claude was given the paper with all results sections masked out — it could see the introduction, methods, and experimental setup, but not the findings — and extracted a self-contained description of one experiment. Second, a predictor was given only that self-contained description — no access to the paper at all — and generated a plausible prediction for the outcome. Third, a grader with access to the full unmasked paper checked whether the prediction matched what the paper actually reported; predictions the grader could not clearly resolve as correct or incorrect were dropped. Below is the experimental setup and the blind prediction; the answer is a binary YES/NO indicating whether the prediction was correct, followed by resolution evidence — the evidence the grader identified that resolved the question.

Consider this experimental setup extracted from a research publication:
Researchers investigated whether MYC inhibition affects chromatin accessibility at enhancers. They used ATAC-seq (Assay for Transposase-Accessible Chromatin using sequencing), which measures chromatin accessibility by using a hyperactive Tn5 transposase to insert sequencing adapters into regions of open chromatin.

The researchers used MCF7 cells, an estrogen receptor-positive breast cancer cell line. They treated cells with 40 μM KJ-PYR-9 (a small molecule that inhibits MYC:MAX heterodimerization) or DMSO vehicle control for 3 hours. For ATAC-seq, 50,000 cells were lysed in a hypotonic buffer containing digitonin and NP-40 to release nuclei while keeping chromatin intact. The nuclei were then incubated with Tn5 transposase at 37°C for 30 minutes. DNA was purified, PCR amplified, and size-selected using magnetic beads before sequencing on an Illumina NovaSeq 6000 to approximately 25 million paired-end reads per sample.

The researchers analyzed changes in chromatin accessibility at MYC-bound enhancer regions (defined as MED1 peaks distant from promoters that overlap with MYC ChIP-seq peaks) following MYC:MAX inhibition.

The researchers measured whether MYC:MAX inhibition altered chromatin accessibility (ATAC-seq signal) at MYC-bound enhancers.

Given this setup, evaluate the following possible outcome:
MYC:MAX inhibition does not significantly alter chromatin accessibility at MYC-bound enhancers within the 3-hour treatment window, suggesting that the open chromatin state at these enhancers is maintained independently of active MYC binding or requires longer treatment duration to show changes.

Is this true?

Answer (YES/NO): NO